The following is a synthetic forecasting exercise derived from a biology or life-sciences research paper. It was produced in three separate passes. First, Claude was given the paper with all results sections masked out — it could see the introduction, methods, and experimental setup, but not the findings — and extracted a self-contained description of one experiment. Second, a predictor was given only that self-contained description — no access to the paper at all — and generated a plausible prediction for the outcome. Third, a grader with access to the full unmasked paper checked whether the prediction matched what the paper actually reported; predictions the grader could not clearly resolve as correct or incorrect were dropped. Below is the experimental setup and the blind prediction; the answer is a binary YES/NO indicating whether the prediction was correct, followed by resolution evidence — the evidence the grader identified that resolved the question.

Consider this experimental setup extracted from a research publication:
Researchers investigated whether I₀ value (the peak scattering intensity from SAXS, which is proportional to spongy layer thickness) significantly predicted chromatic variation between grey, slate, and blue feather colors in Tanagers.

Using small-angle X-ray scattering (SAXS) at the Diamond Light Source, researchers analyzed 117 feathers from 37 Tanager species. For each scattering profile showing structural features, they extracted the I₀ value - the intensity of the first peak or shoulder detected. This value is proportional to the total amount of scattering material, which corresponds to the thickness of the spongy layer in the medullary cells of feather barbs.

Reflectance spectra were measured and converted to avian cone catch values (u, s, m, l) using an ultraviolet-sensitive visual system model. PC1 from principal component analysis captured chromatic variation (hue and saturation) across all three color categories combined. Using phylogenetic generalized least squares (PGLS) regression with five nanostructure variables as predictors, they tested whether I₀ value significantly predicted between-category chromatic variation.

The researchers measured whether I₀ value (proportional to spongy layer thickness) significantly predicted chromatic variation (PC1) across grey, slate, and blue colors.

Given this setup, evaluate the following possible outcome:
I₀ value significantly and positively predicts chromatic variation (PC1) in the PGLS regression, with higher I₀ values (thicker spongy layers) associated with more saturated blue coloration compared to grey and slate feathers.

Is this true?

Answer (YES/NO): NO